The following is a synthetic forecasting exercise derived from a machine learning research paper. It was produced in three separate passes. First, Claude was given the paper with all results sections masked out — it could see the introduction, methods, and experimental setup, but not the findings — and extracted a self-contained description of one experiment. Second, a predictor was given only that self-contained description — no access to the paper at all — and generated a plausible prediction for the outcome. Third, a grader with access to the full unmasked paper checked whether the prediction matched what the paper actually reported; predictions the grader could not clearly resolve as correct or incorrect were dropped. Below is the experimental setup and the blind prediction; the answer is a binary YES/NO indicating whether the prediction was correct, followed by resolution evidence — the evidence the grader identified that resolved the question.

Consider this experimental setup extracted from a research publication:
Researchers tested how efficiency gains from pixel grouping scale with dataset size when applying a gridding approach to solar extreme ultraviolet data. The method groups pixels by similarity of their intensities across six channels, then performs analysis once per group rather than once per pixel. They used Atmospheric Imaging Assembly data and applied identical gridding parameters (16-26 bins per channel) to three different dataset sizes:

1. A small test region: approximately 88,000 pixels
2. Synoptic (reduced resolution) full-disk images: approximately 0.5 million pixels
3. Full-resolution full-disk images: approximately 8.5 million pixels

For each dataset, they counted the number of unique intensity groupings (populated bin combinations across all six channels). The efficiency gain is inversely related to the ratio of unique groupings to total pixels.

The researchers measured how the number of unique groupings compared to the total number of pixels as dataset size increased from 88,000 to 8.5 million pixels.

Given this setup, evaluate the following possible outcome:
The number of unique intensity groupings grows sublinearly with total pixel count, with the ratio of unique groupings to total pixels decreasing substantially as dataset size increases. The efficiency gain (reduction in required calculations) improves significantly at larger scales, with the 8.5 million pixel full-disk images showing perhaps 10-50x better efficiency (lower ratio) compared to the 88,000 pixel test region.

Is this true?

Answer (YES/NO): YES